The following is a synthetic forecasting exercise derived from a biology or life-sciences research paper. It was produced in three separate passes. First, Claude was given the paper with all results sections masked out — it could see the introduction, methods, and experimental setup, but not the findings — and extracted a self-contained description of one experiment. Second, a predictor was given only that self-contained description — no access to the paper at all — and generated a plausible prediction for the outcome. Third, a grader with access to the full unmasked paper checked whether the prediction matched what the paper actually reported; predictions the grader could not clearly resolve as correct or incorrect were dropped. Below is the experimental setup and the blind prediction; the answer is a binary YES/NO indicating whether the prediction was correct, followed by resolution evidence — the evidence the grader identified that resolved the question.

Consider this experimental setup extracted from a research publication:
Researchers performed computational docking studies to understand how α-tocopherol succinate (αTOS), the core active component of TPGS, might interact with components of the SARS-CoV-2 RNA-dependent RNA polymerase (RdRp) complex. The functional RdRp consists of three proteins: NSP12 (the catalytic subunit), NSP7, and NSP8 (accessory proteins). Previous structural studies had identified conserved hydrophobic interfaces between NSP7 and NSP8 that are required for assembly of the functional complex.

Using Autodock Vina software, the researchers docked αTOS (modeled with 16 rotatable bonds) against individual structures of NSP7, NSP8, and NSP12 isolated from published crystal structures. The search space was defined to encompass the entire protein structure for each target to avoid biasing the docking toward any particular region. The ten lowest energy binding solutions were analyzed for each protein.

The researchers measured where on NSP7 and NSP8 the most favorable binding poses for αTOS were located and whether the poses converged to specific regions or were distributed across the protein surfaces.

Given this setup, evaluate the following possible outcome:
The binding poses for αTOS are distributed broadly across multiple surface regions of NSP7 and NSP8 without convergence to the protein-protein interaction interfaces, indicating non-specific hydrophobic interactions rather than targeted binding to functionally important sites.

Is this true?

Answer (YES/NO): NO